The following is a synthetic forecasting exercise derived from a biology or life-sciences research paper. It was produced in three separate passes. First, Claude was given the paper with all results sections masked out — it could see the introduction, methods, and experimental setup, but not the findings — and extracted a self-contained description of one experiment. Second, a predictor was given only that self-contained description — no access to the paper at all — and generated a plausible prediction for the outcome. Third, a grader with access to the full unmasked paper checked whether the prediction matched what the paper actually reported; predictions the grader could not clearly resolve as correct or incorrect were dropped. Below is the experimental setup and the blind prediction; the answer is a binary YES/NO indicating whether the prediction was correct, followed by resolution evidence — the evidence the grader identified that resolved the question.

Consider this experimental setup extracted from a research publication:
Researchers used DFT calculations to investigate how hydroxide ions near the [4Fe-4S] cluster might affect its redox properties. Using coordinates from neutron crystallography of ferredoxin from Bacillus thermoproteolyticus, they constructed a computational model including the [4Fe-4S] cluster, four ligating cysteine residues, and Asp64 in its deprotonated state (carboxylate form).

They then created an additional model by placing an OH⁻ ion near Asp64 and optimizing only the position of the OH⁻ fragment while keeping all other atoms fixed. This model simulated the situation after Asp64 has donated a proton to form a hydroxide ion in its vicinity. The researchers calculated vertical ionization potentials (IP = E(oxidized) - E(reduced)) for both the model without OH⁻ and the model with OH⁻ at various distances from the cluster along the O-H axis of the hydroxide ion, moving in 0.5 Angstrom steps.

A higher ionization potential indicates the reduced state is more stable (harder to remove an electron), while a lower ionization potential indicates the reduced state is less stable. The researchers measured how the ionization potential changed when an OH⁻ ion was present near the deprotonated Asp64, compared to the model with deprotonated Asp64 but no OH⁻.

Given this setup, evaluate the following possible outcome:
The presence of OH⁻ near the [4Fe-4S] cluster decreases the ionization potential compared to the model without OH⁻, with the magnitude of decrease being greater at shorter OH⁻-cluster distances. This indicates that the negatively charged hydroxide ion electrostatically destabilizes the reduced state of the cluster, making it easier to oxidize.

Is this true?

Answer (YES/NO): NO